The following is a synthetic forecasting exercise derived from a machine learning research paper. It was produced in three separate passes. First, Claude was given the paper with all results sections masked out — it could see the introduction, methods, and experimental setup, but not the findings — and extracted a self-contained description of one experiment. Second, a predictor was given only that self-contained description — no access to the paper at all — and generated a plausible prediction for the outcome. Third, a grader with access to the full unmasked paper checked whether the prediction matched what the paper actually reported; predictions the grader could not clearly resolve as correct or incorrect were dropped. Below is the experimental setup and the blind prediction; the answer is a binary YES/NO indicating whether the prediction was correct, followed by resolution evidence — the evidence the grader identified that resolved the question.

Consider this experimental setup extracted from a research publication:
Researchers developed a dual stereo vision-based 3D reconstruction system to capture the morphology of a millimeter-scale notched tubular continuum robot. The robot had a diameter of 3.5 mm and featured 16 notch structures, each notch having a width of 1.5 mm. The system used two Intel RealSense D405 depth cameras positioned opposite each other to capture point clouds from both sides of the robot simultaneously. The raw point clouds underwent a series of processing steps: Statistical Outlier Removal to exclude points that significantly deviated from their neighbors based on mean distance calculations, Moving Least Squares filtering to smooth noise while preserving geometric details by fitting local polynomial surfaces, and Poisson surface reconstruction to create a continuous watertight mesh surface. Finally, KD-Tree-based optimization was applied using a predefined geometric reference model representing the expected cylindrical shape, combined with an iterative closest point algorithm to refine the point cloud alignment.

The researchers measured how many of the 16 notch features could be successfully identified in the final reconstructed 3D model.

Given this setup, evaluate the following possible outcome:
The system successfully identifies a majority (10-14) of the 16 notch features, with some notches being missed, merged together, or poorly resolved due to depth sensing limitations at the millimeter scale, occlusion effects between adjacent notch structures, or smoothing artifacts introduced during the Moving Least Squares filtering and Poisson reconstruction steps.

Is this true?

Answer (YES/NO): YES